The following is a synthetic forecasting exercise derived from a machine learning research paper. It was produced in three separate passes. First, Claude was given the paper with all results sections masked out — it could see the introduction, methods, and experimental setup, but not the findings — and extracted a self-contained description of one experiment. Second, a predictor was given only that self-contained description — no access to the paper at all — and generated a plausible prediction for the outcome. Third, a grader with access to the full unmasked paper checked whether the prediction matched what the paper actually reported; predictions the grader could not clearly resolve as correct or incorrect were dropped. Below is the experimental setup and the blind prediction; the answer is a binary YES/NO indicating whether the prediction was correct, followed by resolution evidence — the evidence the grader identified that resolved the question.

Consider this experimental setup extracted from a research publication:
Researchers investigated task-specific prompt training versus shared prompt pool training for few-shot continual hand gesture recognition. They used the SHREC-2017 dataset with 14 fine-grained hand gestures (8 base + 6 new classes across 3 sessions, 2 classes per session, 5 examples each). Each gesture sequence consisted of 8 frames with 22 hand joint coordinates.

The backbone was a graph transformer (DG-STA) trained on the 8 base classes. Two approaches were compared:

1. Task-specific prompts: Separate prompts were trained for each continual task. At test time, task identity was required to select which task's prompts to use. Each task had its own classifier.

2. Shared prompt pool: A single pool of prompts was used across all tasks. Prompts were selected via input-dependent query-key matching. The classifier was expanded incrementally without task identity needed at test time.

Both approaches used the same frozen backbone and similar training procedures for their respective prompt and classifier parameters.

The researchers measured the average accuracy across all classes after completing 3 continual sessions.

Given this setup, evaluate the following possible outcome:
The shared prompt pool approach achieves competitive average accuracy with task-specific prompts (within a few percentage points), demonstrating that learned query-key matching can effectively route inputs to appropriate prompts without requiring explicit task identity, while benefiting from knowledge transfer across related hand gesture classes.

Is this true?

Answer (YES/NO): NO